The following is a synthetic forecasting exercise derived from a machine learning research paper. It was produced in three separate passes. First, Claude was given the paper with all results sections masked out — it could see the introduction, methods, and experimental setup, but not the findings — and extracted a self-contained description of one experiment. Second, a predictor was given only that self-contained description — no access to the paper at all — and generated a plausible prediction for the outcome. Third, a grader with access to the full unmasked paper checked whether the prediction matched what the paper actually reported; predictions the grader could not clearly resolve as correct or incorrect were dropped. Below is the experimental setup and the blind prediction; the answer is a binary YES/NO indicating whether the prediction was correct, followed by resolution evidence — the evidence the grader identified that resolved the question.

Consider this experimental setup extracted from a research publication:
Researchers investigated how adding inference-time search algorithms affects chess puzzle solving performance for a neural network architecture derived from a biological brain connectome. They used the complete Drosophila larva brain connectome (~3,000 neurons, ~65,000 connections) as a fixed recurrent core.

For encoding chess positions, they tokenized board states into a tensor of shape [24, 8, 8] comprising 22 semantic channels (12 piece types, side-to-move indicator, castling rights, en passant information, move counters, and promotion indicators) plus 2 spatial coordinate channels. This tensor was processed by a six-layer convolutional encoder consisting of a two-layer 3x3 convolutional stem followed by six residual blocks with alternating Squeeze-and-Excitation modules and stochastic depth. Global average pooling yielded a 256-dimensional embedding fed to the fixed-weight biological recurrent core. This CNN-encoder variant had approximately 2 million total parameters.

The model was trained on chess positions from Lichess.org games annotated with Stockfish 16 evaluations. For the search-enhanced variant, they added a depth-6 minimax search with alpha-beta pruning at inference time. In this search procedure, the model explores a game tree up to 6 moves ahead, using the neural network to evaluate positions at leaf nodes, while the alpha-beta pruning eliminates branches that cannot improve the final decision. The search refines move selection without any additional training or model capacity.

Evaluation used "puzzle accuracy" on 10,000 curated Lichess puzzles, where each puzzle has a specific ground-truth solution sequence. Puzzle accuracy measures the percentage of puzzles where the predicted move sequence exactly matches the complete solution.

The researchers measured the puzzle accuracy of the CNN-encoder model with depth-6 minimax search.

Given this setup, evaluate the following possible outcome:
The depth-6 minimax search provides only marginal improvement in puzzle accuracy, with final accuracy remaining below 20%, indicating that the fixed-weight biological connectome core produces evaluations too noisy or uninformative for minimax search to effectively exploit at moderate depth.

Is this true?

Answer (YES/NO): NO